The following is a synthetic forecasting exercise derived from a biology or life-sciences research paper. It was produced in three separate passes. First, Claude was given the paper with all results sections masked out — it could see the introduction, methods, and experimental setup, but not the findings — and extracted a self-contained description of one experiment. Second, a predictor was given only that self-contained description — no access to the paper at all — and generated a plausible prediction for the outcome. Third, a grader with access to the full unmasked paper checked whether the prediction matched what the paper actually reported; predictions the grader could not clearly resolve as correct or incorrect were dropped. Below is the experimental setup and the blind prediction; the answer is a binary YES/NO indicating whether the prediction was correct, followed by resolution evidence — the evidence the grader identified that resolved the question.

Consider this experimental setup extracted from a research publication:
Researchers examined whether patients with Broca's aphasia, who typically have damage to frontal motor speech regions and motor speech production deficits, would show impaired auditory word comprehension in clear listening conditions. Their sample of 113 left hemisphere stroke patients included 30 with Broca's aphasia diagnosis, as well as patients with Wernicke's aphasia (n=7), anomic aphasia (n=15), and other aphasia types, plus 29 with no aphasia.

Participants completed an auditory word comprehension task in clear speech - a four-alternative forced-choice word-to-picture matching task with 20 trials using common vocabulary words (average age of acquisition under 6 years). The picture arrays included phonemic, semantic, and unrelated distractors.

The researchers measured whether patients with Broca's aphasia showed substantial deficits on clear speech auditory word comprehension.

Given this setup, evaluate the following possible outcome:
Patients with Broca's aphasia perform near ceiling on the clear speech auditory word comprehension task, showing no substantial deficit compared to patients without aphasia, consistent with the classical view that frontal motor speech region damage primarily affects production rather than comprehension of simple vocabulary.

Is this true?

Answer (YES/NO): YES